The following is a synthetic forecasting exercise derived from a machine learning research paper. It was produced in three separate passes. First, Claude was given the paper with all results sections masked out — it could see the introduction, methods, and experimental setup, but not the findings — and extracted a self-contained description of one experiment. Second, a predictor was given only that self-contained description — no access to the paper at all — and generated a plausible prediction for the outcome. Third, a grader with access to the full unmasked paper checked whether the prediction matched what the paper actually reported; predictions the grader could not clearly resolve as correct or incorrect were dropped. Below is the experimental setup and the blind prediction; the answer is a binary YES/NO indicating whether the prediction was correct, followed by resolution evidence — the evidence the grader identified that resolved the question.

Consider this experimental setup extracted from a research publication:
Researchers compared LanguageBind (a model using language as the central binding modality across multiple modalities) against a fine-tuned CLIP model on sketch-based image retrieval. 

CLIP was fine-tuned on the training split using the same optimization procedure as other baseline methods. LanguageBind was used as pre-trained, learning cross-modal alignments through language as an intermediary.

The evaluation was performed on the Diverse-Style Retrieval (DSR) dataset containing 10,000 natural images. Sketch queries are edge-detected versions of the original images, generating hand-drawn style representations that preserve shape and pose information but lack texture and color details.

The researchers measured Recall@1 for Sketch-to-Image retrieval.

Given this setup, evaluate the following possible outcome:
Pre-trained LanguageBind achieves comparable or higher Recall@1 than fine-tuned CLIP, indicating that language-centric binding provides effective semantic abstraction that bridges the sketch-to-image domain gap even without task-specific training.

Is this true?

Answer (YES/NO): YES